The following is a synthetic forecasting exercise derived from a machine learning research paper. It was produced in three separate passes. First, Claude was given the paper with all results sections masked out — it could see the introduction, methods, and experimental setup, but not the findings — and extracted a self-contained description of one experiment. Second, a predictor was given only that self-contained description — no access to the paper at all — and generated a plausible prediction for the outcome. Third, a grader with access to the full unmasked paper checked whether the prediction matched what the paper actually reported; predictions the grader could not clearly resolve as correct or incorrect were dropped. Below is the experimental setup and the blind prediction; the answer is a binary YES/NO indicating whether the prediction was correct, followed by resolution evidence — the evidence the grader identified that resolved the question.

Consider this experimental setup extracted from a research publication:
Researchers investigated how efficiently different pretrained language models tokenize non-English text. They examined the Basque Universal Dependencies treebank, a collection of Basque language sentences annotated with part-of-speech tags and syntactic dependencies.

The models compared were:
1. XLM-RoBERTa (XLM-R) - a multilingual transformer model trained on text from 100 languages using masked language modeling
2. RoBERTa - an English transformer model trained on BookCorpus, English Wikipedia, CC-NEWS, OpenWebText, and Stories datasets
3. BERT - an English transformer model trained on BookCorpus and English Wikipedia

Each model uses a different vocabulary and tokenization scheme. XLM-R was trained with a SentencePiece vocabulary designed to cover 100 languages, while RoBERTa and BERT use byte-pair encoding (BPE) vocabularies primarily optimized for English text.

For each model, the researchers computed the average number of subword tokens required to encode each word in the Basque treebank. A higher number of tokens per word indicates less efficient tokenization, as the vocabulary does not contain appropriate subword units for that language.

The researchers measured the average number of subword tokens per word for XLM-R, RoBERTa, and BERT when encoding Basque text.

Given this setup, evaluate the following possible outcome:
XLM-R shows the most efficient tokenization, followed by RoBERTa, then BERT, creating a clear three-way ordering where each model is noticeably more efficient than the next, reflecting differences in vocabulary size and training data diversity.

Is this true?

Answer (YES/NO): NO